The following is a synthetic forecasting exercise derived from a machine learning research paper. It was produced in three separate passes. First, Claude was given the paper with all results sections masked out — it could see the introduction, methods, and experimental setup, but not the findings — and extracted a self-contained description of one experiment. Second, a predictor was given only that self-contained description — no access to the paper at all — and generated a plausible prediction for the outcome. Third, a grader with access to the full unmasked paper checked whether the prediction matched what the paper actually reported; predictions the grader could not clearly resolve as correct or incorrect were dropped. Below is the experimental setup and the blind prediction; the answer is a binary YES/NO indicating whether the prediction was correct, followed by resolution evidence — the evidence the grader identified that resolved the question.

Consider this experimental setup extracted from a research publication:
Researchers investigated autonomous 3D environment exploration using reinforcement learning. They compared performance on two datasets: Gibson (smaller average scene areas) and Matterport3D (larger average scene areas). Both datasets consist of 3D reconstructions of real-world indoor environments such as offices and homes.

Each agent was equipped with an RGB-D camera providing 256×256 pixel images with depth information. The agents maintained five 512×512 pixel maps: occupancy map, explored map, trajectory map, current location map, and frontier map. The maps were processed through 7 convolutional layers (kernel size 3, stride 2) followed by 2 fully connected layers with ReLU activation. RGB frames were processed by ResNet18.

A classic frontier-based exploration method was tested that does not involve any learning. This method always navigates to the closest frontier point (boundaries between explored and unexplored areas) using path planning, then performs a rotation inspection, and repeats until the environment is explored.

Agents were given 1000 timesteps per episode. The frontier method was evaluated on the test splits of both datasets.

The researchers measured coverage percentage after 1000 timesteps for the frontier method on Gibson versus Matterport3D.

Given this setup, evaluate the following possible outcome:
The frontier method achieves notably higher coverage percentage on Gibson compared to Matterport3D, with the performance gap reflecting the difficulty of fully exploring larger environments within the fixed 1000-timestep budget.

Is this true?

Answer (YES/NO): YES